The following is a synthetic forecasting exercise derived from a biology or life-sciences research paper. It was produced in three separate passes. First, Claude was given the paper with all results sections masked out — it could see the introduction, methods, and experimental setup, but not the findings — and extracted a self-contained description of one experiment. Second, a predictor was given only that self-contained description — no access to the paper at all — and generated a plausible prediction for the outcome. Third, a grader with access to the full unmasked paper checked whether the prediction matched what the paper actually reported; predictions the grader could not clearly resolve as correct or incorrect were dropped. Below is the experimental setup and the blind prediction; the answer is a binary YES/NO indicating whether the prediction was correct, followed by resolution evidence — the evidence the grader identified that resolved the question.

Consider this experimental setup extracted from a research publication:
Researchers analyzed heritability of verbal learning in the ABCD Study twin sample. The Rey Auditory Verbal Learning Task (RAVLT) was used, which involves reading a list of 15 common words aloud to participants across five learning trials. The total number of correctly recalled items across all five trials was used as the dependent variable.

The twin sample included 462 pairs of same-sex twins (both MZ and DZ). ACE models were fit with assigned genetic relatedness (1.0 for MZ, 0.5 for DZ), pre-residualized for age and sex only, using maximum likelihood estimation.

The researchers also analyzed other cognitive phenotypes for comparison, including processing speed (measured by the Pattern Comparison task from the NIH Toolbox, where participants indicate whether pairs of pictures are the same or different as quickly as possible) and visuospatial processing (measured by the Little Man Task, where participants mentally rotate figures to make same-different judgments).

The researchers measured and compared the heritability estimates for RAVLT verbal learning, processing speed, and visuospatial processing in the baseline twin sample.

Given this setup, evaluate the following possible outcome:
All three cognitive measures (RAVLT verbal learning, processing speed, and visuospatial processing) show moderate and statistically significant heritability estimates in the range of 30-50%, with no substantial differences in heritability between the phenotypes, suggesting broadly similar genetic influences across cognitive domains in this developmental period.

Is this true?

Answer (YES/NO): NO